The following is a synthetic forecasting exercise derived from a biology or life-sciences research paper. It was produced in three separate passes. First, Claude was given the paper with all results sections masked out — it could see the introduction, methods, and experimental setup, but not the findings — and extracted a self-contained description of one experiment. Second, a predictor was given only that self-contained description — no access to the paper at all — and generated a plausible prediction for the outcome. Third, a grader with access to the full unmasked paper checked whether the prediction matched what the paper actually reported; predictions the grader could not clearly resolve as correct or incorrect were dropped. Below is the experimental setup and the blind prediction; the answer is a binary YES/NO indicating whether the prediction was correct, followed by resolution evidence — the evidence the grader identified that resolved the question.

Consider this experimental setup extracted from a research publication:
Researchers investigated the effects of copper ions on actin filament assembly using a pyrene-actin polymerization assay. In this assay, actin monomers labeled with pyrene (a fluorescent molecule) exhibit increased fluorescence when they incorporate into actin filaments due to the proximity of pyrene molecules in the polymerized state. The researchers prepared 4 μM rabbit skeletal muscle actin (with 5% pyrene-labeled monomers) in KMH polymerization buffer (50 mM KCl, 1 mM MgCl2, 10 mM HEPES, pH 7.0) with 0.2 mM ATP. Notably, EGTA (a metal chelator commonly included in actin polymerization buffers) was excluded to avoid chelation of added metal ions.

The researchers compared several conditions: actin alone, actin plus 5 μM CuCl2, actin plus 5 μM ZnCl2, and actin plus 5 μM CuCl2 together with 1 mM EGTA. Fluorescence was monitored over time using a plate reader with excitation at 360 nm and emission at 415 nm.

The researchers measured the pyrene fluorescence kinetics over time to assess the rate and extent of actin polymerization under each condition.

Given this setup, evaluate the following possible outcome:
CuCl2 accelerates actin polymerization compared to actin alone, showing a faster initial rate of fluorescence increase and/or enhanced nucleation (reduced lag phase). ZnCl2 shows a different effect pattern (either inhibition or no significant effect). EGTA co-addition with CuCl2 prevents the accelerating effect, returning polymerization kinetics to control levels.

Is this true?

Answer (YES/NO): NO